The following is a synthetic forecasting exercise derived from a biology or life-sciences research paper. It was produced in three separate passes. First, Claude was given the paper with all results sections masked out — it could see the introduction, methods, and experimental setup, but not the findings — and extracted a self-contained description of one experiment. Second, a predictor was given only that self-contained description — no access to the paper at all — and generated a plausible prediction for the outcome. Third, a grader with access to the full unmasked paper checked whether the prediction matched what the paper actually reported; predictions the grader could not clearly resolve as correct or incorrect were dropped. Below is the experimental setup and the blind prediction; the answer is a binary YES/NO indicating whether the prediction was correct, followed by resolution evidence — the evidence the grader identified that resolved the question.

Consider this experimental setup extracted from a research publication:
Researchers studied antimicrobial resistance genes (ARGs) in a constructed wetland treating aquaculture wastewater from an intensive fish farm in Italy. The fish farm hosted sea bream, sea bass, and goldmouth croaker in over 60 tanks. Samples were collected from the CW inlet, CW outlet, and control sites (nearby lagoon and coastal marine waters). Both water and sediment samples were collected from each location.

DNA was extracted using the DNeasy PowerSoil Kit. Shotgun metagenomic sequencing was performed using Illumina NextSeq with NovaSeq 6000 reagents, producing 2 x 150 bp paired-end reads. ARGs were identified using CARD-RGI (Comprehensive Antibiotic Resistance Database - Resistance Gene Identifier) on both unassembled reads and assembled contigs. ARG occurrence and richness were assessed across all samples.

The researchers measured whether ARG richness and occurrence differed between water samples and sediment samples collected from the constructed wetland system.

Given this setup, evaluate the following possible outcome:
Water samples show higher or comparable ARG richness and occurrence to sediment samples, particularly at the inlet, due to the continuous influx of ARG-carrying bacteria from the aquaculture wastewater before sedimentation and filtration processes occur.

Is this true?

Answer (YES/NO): NO